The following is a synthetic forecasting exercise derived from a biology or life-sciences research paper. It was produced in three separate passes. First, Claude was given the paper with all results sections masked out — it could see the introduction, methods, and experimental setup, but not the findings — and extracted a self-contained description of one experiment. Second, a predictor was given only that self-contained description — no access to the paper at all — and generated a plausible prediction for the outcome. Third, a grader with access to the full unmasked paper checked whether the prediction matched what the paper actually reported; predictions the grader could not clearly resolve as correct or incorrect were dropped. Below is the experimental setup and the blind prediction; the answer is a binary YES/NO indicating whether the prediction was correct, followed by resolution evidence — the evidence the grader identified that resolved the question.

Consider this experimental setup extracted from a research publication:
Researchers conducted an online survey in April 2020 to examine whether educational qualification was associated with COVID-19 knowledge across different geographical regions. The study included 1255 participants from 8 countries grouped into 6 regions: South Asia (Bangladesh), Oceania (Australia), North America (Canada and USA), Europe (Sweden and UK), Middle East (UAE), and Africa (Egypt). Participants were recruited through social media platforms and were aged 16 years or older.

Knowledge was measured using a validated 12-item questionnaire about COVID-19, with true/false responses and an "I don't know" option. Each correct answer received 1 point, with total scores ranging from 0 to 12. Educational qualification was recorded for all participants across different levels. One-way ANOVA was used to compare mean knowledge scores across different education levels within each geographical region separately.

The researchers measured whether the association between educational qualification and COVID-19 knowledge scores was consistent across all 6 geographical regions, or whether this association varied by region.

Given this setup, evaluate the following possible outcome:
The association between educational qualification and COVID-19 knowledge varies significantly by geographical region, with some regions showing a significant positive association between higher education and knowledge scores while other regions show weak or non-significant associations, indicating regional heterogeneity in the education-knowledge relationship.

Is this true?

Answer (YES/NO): YES